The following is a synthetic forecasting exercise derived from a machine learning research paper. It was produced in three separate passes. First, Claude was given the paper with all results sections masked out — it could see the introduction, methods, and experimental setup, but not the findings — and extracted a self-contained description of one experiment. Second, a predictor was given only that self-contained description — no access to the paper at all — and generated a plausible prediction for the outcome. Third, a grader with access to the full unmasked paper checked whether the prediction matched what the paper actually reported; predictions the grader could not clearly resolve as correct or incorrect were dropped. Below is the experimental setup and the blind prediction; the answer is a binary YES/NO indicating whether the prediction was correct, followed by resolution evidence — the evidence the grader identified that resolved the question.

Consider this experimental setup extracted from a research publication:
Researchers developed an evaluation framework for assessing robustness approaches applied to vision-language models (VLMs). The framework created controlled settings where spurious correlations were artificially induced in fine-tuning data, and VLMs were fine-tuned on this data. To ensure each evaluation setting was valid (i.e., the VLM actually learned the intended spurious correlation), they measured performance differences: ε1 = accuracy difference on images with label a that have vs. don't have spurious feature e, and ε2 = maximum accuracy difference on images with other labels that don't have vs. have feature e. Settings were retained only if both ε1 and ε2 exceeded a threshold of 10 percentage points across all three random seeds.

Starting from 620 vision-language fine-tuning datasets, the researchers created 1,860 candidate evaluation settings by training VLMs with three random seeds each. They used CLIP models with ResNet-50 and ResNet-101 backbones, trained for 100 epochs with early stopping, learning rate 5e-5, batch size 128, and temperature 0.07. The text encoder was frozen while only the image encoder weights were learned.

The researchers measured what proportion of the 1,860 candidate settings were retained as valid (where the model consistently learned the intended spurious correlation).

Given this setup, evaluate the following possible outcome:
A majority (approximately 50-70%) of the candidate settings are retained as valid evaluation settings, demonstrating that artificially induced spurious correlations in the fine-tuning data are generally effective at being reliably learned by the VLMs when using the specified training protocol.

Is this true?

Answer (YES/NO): NO